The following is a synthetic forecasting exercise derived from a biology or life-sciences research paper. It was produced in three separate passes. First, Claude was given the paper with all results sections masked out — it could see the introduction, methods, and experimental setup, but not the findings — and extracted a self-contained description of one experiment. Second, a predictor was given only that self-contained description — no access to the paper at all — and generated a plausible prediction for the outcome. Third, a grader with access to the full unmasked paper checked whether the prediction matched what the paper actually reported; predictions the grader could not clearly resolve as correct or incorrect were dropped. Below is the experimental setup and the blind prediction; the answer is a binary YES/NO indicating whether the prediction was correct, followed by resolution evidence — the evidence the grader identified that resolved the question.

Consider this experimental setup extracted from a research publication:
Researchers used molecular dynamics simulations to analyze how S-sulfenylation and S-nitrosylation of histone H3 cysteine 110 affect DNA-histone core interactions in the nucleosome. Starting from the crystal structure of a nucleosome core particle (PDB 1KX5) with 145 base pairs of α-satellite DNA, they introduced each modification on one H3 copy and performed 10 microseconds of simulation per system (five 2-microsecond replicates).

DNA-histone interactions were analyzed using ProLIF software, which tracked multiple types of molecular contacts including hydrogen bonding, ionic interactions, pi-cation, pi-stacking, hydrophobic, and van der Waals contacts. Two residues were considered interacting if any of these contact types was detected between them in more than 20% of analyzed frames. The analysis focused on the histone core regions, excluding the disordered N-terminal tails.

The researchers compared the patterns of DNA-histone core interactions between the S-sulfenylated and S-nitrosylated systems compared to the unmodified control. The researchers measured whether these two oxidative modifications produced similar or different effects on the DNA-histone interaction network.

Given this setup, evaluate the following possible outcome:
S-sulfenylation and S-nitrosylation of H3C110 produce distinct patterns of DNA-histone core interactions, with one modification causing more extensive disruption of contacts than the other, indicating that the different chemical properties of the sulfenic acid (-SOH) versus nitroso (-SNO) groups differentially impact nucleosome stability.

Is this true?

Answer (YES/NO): YES